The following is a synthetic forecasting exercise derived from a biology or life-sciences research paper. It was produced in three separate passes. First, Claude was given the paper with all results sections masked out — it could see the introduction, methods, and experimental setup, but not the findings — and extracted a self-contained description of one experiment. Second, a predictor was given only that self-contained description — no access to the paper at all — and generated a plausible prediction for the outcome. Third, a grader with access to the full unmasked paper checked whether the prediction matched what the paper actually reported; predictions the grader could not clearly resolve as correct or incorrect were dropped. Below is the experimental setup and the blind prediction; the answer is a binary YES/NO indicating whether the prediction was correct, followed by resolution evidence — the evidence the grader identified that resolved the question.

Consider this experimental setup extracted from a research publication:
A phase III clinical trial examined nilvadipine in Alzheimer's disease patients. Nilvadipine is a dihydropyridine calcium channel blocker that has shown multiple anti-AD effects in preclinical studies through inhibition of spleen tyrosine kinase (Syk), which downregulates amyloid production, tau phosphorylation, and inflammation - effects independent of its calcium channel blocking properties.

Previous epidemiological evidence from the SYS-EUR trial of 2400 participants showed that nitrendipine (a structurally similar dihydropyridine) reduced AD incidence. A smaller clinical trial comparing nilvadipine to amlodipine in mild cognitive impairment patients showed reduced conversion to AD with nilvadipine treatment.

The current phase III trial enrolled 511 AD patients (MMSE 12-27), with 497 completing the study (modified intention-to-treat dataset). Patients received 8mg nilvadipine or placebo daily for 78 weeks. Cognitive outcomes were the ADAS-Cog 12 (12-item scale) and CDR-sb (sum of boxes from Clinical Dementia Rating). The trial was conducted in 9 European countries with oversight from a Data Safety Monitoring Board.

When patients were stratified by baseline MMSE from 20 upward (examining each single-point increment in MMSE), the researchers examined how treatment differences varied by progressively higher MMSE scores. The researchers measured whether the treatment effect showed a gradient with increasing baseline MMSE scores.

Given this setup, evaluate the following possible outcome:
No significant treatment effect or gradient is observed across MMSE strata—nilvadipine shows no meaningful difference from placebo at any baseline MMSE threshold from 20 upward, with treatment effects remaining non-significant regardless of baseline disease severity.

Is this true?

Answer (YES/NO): NO